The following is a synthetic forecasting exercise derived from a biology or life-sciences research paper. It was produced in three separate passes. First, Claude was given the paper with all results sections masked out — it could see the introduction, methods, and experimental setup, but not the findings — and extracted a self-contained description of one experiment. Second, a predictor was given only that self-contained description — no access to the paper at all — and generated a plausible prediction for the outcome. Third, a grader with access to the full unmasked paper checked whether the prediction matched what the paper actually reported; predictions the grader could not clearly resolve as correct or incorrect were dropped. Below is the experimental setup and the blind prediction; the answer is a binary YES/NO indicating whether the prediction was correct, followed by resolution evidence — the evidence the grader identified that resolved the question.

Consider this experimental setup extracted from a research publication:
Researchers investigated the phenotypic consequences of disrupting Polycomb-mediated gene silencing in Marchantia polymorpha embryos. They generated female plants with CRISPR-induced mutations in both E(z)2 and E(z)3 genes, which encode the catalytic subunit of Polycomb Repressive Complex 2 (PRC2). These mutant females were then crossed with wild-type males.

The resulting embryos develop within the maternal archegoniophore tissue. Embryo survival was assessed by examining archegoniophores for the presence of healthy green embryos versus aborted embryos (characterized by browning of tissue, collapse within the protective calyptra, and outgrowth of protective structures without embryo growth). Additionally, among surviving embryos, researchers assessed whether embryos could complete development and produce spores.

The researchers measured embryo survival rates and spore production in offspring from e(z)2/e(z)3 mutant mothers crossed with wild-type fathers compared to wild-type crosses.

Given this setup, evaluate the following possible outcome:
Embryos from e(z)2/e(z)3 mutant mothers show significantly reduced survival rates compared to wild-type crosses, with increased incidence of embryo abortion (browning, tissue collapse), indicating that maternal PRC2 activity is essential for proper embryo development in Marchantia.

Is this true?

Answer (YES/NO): YES